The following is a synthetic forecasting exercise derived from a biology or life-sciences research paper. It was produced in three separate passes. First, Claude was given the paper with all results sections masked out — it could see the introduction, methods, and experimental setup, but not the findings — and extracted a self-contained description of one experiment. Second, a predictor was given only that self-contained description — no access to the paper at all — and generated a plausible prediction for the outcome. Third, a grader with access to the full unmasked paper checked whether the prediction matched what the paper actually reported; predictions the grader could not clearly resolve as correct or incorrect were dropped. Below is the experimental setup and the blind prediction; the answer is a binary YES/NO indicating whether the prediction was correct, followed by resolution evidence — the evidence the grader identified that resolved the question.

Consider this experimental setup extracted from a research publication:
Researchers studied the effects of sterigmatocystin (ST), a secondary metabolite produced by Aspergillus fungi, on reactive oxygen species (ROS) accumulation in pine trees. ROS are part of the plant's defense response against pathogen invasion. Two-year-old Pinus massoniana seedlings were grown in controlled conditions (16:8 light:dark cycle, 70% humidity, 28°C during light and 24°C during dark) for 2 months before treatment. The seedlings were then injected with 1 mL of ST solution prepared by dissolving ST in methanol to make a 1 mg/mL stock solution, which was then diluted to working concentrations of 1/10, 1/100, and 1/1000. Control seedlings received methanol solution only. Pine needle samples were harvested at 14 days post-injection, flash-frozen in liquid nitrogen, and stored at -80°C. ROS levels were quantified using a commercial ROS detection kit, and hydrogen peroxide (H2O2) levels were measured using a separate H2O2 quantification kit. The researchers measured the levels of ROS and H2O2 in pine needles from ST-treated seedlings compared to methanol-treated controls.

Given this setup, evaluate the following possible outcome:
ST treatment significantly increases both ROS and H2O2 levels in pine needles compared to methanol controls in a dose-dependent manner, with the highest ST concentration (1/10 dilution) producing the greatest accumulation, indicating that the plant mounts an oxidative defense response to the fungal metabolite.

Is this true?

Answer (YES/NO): NO